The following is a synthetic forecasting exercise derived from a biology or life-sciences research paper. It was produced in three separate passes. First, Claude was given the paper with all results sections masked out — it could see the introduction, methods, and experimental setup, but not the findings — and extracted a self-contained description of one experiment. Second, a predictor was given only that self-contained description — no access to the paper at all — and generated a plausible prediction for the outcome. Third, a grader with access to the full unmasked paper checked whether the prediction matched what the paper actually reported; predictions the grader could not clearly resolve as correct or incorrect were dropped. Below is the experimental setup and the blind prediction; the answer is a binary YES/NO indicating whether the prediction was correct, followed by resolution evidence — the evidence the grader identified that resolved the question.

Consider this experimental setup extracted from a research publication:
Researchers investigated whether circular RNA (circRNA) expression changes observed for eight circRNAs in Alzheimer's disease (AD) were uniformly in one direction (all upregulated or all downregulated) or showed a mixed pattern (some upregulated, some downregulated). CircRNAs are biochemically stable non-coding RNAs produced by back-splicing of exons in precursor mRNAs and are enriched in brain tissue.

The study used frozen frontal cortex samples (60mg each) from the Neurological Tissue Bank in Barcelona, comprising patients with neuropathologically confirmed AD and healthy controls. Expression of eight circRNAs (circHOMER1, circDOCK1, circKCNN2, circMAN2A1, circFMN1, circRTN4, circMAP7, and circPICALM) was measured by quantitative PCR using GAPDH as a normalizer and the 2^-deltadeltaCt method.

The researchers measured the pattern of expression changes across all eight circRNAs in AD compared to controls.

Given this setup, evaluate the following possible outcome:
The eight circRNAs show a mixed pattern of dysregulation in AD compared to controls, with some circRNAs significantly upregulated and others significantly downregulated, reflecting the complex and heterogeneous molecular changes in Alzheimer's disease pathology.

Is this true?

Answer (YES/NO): YES